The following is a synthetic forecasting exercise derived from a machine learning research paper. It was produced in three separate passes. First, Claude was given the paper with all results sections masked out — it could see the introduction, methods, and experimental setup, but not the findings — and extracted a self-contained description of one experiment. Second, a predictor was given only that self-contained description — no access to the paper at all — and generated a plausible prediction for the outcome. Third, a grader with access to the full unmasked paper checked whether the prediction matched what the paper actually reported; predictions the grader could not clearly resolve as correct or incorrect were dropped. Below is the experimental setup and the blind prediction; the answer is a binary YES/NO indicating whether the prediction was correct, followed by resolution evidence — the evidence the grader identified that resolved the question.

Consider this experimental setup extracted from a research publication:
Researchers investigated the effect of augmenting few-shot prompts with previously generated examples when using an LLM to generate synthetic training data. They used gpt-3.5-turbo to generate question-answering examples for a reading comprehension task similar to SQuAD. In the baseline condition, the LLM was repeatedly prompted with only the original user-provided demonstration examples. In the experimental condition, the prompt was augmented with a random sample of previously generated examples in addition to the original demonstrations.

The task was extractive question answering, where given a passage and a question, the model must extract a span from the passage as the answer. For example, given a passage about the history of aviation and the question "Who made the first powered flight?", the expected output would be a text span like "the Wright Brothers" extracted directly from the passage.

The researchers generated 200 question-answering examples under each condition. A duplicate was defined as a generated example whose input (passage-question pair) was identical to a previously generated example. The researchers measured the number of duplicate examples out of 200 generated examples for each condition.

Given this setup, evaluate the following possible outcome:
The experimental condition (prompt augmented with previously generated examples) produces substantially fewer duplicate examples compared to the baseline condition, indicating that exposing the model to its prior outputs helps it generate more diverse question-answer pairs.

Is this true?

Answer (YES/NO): YES